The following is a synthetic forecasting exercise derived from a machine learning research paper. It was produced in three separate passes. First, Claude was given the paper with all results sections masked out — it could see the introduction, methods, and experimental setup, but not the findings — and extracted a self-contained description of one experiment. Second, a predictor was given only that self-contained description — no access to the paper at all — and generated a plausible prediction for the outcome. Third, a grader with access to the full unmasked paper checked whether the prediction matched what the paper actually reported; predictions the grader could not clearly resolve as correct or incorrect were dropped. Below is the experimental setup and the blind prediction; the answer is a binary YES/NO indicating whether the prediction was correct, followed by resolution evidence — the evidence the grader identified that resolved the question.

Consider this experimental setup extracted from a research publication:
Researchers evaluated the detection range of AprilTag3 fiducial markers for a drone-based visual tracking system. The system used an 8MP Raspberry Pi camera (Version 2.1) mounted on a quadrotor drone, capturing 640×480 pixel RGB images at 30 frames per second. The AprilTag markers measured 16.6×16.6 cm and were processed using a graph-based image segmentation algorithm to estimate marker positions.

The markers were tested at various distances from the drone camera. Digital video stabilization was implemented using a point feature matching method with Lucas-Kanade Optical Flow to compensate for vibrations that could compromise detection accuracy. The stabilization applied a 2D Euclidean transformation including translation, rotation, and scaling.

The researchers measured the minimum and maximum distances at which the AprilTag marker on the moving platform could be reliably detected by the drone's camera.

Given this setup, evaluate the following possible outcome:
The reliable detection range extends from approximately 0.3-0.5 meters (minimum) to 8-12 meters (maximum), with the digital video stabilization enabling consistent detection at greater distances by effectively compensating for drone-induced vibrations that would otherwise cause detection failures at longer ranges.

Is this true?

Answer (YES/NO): NO